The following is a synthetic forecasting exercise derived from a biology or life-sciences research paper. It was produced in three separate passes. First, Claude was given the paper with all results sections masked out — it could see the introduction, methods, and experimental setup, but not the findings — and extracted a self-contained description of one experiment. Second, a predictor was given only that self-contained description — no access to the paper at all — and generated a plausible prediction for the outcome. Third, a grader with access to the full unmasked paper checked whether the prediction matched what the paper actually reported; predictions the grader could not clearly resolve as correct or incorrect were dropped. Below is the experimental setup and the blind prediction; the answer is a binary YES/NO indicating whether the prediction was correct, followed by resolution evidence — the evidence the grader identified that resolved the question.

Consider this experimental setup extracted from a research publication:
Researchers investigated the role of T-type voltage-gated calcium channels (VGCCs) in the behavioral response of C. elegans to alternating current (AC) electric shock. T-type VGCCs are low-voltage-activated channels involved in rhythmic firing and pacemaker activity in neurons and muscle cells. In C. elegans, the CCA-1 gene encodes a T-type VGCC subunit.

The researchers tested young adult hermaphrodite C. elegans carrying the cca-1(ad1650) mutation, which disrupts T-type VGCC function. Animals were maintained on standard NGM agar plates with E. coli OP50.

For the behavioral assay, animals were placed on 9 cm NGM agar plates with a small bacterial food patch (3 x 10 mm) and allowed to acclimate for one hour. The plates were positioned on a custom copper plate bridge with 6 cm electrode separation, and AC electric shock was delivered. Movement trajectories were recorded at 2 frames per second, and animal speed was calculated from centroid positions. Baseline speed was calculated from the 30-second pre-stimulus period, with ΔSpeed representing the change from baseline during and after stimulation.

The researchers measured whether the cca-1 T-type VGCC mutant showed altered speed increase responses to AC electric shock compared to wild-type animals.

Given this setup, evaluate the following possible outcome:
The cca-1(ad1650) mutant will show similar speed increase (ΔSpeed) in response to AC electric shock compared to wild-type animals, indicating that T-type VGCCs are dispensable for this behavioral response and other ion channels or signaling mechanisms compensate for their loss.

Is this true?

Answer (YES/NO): YES